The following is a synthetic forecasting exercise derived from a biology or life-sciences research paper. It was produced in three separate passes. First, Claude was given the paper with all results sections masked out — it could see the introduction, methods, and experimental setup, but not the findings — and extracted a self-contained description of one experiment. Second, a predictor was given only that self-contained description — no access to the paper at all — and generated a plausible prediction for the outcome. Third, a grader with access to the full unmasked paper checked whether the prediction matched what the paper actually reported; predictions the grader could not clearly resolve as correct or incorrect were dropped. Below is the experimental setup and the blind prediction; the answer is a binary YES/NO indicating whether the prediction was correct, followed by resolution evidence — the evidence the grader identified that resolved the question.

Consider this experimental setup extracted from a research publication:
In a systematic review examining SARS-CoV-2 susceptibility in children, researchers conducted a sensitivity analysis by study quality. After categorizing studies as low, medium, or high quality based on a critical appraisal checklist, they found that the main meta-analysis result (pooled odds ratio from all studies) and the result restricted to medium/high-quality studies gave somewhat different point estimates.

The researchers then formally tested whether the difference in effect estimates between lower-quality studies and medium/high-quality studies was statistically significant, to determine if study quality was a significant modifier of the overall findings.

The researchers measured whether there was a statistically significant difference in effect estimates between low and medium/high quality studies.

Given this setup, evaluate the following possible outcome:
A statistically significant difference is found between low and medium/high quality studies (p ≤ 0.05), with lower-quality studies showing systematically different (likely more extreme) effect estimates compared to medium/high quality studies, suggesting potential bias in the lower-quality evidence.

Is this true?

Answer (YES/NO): NO